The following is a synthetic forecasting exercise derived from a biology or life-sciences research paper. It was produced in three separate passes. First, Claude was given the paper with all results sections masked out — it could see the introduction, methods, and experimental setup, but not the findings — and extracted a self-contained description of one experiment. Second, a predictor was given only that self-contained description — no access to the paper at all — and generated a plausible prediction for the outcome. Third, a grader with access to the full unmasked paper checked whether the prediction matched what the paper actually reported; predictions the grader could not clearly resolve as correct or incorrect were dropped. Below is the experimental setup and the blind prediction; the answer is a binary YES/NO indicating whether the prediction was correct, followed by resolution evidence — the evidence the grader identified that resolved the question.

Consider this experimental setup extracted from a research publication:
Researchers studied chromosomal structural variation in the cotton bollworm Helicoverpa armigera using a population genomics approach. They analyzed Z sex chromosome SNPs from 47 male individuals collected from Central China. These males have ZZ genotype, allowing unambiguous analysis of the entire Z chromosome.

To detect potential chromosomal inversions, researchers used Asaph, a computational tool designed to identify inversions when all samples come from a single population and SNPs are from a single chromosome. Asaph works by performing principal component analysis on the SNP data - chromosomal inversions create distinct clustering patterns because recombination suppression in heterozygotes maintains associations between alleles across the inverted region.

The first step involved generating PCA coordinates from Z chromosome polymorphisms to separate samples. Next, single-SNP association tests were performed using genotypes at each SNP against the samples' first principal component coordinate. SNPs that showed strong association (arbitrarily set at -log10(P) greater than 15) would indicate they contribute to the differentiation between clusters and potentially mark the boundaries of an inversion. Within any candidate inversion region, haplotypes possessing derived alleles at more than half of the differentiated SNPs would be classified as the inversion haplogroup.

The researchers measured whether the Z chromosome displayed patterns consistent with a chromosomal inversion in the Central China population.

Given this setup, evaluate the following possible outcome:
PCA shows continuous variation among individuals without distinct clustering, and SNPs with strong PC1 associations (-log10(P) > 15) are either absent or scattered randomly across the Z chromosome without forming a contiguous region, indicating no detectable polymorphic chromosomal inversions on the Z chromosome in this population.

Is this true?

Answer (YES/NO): NO